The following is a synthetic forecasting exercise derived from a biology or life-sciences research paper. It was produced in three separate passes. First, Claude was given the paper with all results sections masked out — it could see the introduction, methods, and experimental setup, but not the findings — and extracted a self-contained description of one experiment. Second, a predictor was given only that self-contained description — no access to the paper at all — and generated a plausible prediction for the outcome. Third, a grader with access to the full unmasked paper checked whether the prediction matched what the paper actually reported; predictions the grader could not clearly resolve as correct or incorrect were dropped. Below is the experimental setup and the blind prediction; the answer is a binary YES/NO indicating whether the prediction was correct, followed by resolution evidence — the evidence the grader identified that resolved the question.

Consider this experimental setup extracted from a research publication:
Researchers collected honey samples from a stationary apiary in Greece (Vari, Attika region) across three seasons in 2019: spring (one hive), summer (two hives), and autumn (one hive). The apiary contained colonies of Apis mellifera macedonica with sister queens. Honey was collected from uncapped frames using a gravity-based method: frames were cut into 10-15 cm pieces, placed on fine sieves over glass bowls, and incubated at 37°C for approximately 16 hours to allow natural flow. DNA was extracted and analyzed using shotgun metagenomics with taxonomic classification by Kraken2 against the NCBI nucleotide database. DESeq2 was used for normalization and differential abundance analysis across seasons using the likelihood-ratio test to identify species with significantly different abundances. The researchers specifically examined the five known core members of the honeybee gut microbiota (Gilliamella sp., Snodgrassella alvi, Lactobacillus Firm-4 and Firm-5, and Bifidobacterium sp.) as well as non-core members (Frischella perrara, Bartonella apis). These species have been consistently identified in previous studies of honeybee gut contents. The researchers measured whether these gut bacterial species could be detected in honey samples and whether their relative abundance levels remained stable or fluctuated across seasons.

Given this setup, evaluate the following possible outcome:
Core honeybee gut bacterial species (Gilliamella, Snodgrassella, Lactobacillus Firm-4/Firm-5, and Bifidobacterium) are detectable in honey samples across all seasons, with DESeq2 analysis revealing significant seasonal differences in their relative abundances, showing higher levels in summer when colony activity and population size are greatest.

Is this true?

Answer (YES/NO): NO